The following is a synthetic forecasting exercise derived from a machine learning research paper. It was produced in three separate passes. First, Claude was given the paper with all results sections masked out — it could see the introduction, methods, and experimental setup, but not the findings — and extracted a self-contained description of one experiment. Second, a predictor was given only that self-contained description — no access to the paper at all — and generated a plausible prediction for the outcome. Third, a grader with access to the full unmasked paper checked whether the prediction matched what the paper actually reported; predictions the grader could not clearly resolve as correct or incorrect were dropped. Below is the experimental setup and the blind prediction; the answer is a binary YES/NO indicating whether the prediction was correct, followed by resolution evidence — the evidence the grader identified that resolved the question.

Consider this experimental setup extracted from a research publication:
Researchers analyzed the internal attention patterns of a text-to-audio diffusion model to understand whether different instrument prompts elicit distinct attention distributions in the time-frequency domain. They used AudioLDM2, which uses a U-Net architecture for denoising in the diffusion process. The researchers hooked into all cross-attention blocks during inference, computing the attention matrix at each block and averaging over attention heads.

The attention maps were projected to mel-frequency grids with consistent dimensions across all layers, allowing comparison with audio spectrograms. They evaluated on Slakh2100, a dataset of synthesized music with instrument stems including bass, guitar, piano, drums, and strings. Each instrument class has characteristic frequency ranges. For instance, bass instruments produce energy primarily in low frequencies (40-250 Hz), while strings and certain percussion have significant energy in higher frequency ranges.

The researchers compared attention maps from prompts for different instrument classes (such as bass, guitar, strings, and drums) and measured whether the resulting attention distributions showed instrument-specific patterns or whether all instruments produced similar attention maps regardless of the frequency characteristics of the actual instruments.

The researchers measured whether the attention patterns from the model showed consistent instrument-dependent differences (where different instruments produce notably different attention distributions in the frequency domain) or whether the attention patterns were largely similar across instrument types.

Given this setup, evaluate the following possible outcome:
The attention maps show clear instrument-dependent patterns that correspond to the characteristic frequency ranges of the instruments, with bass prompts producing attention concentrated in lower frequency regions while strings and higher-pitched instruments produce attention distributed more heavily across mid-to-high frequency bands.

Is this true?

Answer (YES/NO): YES